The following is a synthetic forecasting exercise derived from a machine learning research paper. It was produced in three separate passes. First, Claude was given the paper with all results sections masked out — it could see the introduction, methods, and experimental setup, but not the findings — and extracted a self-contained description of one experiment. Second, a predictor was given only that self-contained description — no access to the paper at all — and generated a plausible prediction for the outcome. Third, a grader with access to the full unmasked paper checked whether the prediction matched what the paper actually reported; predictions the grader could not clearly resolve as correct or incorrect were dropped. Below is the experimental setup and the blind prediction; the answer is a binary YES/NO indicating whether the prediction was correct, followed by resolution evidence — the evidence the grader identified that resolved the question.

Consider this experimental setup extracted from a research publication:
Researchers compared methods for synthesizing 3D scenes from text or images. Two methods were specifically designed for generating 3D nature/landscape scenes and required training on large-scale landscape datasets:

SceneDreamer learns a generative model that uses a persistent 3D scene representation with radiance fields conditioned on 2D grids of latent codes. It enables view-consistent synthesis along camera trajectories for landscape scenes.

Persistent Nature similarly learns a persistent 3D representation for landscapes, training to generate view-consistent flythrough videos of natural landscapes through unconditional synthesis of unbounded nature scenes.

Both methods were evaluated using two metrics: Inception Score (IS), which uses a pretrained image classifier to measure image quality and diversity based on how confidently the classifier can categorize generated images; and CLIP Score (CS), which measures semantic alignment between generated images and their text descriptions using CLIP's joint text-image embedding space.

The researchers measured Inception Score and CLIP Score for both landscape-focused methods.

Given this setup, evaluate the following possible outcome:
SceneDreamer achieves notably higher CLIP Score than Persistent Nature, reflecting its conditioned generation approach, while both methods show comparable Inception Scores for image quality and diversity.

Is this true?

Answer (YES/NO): NO